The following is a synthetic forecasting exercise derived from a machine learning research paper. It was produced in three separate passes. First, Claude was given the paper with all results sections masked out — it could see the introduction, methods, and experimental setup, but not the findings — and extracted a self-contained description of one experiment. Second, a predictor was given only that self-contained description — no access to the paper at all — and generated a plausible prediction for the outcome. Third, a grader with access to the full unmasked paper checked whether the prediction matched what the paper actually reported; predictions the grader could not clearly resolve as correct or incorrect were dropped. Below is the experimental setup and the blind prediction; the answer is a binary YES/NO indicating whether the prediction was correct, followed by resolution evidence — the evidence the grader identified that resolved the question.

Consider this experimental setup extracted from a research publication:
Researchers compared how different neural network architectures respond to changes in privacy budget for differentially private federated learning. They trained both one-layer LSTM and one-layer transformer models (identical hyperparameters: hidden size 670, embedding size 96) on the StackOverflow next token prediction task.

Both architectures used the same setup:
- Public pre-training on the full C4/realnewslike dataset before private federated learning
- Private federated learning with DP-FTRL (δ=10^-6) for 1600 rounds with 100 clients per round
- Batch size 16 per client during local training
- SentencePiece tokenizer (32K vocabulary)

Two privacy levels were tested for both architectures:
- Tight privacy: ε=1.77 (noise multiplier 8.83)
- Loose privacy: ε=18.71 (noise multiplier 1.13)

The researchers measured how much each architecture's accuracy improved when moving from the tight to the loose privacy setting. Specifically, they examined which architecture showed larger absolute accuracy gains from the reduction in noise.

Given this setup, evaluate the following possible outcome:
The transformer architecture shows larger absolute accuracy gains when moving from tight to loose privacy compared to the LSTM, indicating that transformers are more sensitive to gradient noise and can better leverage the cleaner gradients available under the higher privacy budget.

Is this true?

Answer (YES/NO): NO